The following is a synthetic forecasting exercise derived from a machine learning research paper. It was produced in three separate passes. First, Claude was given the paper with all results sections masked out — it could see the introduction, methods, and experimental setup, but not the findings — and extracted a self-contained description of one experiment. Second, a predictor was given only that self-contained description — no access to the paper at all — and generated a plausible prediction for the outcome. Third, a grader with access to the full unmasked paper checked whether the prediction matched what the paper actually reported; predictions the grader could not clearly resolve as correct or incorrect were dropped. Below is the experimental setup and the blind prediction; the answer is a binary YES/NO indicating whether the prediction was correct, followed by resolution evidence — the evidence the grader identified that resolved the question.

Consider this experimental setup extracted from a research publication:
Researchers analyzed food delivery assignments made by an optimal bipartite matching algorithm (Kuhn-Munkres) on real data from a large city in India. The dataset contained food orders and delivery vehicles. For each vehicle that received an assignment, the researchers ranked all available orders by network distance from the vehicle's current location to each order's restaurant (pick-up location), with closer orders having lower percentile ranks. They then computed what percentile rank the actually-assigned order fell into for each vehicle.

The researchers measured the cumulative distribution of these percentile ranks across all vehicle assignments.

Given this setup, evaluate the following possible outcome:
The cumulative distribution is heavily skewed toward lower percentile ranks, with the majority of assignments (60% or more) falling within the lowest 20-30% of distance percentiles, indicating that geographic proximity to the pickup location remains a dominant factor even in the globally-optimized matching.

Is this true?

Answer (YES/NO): YES